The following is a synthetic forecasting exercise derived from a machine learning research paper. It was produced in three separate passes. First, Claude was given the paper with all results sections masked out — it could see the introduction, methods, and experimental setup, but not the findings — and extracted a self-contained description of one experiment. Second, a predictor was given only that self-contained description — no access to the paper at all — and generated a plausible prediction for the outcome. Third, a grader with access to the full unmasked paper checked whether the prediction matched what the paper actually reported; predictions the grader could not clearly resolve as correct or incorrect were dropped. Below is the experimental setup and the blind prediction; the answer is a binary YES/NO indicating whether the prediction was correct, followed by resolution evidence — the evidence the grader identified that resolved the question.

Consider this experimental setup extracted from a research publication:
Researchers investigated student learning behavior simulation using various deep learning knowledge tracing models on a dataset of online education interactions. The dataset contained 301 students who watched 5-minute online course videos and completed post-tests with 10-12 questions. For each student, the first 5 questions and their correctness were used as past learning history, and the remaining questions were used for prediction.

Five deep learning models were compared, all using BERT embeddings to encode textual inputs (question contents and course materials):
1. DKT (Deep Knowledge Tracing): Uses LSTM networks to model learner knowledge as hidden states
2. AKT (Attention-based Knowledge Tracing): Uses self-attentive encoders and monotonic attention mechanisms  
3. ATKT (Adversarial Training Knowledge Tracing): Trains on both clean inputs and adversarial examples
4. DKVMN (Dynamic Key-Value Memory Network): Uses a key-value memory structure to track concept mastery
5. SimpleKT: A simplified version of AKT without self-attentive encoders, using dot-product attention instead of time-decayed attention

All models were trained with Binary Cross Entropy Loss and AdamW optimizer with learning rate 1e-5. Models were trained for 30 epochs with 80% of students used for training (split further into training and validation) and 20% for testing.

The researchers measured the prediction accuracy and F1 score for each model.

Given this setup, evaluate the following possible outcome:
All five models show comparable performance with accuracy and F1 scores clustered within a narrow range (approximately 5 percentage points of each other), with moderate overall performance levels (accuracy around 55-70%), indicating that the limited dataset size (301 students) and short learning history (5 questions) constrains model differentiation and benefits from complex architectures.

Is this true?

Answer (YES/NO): NO